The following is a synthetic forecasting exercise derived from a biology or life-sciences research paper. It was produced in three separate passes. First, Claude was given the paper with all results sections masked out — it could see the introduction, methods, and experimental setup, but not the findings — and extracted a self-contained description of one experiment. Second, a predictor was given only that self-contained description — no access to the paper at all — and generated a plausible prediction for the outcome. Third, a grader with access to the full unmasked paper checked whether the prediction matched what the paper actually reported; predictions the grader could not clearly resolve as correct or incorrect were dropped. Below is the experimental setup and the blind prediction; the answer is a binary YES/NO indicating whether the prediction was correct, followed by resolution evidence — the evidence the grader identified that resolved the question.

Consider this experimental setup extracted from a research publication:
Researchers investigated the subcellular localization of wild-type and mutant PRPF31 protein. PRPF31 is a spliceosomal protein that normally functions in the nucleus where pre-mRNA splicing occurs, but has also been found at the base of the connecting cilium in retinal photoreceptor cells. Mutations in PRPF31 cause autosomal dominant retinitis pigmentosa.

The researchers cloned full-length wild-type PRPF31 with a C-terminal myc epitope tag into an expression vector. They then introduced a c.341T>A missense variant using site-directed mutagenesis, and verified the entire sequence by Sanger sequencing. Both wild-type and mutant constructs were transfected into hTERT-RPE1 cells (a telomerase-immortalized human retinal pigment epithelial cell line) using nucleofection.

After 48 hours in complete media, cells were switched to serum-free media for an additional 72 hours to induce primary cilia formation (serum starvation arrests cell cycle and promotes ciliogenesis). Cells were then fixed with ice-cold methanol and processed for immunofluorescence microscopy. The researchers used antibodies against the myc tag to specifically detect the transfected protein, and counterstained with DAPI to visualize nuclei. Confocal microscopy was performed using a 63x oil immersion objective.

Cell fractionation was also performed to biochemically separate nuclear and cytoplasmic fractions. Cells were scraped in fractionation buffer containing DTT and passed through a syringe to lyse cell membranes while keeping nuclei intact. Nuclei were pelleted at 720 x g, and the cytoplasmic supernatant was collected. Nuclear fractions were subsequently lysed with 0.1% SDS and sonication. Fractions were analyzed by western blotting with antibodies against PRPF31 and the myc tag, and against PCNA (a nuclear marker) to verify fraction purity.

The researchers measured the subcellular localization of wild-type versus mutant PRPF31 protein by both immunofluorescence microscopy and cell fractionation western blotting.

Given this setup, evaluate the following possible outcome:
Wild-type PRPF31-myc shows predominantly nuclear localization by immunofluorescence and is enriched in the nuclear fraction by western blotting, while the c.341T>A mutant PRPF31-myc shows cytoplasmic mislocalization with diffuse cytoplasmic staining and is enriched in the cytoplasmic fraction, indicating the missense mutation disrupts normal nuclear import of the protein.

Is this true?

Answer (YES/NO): NO